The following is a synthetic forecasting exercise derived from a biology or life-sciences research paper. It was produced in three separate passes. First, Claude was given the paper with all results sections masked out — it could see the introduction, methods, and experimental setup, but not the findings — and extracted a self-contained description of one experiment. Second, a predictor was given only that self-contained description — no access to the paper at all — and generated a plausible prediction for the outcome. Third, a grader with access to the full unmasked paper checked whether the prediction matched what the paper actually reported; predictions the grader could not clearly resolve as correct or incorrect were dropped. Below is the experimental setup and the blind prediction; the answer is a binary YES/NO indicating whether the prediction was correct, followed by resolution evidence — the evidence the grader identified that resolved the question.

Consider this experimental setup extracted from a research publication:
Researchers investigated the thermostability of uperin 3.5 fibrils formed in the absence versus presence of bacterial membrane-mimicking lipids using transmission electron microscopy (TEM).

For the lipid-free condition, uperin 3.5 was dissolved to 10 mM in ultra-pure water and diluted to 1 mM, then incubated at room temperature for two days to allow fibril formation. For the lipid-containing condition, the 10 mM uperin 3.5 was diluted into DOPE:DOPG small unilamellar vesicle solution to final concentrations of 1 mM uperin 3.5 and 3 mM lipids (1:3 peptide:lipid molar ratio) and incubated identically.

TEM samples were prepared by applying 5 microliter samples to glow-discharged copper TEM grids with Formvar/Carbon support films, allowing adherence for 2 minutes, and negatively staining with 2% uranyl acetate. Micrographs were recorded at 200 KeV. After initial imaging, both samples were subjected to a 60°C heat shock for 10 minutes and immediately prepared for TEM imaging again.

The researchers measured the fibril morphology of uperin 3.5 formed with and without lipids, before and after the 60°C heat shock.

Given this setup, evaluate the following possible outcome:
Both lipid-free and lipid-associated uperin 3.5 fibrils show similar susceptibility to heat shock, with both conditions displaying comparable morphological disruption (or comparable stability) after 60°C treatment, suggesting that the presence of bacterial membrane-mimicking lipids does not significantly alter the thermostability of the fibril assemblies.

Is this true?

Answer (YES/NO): YES